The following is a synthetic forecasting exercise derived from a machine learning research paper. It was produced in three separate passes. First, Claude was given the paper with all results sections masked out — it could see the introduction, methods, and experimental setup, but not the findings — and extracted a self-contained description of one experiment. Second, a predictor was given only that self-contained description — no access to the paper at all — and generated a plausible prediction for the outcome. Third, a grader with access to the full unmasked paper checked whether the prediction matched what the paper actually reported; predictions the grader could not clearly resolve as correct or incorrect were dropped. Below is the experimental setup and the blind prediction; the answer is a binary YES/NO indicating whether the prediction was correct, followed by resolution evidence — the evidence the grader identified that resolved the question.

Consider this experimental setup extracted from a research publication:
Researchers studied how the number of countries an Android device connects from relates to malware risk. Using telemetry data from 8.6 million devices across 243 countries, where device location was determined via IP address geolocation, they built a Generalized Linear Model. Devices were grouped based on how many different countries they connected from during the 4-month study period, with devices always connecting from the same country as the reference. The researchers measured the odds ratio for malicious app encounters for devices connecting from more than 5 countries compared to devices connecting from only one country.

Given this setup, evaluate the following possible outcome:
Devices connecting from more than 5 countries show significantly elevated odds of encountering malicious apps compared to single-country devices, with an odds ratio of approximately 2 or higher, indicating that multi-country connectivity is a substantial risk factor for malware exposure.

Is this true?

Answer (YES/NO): YES